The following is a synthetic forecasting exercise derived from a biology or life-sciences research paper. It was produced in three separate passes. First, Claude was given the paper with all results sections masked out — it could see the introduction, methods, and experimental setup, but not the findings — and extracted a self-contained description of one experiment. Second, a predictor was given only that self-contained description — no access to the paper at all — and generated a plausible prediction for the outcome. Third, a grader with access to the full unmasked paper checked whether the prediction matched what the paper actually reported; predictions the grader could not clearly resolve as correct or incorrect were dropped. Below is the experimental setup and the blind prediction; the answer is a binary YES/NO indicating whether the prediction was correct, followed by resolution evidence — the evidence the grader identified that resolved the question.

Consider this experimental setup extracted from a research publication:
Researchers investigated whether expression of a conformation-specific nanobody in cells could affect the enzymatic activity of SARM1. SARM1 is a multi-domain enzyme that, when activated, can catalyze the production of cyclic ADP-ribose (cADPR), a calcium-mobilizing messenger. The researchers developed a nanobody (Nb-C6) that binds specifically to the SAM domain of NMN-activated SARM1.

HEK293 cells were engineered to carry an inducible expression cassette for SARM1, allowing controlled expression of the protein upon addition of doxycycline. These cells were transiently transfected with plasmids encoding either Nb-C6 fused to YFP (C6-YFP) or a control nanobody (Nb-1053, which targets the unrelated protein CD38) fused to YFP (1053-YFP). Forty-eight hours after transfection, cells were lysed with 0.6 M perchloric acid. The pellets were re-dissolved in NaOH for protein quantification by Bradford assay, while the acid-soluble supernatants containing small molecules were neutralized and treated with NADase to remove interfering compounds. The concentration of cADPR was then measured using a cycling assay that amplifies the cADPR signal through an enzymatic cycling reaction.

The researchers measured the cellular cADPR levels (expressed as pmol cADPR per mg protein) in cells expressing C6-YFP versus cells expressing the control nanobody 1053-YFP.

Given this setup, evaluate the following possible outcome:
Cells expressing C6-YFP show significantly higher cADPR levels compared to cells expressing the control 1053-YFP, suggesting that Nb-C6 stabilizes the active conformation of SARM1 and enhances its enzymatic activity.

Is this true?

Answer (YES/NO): YES